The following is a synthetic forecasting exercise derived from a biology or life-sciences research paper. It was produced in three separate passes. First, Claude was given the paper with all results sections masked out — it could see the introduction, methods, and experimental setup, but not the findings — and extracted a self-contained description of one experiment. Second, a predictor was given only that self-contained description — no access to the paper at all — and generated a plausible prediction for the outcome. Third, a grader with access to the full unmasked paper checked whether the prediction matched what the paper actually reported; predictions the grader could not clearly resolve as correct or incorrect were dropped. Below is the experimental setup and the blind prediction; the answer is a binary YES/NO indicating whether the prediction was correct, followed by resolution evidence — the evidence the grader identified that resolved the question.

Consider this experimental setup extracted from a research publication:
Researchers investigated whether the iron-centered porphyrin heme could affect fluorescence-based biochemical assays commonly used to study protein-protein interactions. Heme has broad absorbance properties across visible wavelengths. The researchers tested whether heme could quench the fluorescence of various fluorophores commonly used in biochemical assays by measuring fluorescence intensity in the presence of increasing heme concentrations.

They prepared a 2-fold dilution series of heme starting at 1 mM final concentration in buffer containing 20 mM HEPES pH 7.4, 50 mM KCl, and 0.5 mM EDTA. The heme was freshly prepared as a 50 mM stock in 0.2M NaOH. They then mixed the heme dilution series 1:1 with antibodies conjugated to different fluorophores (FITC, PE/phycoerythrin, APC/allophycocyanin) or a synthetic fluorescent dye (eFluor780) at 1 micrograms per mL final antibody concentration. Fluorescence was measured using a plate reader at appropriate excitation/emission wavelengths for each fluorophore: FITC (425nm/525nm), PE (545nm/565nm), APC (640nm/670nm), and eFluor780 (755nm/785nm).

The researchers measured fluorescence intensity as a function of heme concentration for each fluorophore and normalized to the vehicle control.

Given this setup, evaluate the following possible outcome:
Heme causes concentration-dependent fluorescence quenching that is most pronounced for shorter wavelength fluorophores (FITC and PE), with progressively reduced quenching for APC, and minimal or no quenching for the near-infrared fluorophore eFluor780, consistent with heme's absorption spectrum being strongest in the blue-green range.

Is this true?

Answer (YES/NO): NO